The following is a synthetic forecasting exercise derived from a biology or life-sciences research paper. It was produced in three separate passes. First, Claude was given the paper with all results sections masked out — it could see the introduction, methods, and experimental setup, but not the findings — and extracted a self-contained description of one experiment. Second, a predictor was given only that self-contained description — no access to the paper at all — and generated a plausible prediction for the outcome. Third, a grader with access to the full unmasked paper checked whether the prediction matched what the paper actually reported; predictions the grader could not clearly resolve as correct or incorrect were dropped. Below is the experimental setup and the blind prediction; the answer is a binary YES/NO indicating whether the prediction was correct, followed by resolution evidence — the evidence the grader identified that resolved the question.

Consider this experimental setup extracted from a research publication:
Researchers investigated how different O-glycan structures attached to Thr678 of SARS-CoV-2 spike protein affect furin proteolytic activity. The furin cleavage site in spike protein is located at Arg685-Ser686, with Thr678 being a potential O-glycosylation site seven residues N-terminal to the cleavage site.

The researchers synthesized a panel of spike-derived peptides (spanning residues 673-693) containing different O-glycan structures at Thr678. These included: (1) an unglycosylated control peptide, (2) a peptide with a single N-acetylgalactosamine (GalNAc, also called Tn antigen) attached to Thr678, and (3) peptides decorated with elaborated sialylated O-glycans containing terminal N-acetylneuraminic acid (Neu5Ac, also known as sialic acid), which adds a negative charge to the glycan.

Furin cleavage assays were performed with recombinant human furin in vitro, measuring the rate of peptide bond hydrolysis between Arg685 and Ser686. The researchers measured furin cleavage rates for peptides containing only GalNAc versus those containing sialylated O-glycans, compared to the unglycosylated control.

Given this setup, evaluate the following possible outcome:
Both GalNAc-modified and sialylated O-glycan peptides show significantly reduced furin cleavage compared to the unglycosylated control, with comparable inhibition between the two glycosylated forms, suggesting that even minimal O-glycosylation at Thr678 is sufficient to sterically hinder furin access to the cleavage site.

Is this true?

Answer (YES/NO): NO